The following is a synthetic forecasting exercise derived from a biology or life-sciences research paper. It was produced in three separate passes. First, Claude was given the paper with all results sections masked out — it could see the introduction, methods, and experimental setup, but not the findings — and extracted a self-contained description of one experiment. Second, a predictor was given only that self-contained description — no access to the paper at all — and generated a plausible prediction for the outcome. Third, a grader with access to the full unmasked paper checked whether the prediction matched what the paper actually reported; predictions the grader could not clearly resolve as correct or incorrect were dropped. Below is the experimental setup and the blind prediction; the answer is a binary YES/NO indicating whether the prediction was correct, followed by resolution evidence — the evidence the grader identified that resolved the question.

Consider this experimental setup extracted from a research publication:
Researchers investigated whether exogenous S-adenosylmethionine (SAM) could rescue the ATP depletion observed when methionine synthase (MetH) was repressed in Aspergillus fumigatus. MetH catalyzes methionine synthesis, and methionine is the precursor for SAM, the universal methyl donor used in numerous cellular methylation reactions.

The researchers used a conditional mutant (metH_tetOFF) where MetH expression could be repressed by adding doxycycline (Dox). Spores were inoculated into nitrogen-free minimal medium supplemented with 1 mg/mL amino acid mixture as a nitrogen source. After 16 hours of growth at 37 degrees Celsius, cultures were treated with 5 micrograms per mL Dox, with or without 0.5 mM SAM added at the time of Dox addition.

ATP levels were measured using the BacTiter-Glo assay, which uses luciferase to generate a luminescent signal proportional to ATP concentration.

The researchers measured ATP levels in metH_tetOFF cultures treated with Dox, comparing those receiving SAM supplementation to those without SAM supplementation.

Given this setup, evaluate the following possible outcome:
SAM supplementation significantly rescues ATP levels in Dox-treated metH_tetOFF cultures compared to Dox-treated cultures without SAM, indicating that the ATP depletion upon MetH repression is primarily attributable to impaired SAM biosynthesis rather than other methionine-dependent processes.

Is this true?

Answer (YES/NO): NO